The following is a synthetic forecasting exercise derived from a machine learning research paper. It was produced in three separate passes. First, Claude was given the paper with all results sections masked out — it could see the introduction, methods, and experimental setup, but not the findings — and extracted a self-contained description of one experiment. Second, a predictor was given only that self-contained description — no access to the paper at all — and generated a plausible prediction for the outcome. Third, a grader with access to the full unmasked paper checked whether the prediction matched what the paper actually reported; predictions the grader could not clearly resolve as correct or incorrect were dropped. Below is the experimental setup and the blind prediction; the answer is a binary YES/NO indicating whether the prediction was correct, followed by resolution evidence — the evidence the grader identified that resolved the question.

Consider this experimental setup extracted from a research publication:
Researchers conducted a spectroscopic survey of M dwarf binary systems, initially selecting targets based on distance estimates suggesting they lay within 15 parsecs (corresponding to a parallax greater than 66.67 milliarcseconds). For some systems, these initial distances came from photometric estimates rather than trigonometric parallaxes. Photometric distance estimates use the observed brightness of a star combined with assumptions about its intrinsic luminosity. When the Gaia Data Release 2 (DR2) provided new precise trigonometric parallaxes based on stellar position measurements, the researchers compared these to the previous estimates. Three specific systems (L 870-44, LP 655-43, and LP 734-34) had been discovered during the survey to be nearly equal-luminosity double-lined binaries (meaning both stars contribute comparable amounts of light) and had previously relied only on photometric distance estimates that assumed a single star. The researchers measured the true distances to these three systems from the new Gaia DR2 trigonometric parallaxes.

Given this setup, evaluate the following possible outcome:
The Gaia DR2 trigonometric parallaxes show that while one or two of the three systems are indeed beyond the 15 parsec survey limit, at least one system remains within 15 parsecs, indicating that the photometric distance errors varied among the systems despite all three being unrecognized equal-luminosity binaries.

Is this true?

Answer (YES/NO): NO